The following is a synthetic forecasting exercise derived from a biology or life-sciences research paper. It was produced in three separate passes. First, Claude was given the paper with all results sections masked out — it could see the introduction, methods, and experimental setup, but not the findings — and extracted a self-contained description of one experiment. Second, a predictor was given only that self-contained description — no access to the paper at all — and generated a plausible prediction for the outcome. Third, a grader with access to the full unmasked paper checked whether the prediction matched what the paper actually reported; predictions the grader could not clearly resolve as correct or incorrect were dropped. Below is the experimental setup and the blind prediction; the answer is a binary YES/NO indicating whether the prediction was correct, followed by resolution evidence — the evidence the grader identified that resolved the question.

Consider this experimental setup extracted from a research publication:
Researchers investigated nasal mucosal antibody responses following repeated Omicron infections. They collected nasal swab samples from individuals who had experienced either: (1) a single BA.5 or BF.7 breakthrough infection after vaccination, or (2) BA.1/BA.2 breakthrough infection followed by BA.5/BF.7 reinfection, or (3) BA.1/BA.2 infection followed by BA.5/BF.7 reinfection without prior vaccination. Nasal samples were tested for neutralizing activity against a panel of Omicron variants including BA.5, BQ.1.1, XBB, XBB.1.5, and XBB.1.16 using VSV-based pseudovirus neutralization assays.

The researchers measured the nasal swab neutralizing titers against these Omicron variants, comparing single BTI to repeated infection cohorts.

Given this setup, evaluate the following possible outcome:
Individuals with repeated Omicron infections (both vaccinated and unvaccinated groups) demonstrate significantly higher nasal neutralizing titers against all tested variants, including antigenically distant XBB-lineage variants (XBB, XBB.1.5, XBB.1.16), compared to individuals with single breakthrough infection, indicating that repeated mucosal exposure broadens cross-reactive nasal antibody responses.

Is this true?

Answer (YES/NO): YES